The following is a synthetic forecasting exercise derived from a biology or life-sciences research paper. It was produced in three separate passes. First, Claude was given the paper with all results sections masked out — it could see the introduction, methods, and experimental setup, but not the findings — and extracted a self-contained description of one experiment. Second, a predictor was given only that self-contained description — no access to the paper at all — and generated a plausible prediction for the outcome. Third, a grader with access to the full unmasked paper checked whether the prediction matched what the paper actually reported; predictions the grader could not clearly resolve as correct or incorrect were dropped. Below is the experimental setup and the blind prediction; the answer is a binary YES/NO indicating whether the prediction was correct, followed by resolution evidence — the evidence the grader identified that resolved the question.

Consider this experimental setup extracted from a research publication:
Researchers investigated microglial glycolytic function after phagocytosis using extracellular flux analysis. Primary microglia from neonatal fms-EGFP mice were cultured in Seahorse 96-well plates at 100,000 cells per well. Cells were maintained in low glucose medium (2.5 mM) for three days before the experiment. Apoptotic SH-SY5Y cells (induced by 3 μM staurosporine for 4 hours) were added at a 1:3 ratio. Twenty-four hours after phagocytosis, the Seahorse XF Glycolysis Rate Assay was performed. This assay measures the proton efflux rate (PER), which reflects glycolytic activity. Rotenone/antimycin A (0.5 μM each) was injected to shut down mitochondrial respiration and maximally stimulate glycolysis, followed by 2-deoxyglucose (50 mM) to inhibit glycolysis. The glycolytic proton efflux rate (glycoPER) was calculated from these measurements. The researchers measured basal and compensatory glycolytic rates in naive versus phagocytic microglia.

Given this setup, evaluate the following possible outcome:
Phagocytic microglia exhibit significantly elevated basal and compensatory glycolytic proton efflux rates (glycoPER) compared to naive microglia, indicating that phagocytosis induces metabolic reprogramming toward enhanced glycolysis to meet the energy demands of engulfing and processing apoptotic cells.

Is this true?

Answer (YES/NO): NO